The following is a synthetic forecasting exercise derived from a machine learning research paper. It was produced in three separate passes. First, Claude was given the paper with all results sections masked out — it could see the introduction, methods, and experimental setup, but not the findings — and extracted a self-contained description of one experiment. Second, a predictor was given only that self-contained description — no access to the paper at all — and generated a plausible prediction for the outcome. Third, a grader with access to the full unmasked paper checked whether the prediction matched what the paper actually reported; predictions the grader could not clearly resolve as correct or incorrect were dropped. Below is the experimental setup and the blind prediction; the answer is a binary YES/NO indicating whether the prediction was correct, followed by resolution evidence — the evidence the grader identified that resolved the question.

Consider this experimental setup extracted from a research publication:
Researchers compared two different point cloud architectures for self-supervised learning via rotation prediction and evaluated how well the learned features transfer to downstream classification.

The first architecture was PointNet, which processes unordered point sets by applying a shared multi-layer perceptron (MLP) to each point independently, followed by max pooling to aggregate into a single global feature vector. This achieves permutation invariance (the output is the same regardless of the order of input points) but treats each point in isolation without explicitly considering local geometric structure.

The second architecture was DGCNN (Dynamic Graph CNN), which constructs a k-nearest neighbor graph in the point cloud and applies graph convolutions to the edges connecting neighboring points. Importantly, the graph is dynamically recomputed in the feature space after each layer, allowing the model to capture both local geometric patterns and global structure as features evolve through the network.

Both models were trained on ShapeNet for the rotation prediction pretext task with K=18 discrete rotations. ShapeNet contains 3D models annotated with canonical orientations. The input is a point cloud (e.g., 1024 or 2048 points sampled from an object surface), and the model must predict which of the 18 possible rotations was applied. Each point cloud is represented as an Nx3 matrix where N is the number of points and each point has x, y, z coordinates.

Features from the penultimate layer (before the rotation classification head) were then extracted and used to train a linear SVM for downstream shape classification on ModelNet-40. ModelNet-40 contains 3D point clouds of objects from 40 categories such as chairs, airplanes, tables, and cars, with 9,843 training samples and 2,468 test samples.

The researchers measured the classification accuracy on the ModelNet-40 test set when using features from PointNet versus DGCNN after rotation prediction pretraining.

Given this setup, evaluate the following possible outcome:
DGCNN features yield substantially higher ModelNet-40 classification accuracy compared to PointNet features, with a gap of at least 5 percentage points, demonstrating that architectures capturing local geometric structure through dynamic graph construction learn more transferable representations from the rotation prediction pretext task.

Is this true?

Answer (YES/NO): NO